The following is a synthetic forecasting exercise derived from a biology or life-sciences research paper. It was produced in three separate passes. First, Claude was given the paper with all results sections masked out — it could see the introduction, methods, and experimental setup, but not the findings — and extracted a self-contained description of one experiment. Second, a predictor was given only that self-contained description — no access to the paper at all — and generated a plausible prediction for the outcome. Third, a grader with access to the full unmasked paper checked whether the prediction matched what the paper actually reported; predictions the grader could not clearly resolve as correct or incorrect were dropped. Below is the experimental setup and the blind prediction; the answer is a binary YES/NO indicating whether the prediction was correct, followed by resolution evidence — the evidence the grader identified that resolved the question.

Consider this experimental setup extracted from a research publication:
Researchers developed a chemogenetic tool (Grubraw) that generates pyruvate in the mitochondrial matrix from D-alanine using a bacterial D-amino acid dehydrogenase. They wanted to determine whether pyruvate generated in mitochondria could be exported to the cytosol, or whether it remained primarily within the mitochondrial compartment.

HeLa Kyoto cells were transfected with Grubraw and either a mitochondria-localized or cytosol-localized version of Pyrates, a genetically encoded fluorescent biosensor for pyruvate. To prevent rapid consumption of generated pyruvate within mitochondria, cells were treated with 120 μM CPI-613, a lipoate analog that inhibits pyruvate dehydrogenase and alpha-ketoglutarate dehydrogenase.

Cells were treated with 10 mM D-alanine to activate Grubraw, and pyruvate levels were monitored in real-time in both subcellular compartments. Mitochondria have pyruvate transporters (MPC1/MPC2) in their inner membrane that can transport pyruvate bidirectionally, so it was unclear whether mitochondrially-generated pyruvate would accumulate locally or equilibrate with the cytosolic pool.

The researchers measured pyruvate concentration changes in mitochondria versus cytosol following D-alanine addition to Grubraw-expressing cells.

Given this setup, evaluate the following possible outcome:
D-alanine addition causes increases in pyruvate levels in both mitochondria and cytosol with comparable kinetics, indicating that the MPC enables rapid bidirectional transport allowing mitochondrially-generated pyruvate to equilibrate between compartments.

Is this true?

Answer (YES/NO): NO